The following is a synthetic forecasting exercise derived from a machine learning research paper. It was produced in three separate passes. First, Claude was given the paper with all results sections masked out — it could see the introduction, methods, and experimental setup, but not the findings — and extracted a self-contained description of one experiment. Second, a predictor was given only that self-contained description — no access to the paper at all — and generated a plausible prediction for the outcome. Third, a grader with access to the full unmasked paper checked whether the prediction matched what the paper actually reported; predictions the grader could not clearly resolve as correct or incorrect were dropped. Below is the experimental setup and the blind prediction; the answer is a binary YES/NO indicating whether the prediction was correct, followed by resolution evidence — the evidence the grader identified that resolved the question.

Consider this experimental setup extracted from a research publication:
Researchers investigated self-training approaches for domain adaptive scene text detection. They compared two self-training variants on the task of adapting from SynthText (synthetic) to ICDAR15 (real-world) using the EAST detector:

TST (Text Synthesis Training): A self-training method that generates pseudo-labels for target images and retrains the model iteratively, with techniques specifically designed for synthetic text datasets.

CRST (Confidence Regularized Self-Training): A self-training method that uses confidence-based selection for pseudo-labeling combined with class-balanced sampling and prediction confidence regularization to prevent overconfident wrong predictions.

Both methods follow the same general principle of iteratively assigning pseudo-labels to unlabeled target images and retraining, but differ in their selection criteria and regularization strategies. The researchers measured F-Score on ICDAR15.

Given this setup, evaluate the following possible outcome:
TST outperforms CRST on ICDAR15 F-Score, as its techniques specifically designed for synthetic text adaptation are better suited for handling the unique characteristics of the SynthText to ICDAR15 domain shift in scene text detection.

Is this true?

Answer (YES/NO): NO